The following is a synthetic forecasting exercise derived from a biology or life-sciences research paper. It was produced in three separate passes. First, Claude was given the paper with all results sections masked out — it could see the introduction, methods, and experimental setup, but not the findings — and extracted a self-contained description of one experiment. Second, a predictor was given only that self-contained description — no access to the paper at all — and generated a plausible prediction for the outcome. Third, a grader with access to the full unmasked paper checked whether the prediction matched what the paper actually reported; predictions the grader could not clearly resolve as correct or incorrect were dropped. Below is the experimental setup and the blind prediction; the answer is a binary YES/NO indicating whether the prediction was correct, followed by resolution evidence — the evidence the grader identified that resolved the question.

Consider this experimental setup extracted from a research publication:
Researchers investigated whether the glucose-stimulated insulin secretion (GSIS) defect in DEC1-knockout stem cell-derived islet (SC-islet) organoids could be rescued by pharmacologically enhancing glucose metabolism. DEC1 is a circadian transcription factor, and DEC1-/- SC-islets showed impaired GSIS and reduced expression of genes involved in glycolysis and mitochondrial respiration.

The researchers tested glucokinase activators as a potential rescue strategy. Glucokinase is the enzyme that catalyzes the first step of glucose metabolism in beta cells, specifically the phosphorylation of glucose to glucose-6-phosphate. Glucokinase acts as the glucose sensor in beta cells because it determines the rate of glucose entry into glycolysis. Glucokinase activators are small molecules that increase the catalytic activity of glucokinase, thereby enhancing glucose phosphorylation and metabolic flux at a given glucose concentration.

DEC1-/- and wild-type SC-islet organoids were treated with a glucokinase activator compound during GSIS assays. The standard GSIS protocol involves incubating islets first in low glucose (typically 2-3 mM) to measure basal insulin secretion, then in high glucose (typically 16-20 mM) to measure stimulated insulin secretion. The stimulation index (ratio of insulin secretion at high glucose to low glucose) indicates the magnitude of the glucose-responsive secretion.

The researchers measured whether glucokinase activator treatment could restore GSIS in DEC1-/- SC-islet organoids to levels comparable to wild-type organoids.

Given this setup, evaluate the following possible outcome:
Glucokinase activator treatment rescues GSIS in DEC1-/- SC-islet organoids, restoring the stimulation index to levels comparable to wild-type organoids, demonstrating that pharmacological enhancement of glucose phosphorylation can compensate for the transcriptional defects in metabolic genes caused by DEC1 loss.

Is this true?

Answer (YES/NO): YES